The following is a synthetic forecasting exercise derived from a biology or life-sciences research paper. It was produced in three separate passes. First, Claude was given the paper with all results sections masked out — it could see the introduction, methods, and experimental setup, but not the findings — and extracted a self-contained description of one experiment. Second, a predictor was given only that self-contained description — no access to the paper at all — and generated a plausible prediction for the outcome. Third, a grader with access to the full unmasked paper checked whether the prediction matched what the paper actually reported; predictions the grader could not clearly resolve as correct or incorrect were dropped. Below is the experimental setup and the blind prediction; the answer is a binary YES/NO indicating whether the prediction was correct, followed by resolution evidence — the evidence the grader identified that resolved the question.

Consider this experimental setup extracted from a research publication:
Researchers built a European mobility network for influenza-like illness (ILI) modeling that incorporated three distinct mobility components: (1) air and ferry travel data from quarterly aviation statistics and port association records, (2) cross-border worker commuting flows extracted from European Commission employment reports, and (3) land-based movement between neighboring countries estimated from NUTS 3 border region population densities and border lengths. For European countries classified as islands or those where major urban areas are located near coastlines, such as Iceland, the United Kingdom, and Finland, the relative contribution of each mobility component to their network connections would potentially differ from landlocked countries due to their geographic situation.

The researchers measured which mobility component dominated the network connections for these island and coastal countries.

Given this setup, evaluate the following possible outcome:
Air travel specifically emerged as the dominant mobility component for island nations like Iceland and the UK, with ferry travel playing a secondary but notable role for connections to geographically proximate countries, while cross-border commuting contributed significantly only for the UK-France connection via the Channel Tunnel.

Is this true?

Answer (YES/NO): NO